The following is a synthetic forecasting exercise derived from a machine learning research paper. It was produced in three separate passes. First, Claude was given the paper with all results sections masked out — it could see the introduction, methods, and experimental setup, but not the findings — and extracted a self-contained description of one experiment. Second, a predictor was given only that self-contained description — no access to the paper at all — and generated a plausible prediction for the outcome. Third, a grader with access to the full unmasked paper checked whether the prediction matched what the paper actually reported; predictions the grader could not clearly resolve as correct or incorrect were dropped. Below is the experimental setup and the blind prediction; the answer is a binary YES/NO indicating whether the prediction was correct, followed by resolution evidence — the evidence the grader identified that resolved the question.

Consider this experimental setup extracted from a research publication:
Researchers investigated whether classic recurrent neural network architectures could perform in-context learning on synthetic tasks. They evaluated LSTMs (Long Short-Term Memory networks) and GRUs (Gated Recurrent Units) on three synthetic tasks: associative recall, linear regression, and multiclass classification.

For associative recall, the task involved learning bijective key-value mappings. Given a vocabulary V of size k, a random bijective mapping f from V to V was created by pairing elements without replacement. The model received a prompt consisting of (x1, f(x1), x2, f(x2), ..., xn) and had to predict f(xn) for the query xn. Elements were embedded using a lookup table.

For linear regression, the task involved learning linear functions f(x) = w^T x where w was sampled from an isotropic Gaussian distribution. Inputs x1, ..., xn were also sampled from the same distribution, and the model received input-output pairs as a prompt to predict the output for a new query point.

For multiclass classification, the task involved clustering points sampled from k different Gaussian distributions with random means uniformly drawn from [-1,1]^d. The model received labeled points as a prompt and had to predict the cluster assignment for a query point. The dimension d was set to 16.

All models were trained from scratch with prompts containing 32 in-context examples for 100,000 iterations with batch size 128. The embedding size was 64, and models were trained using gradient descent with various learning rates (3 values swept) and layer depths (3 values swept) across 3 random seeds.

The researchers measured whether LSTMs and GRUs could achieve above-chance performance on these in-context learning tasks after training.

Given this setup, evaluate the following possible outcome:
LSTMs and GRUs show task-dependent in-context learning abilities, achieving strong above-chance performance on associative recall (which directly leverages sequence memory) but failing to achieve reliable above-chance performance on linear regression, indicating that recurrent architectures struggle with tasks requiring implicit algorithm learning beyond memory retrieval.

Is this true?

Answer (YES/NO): NO